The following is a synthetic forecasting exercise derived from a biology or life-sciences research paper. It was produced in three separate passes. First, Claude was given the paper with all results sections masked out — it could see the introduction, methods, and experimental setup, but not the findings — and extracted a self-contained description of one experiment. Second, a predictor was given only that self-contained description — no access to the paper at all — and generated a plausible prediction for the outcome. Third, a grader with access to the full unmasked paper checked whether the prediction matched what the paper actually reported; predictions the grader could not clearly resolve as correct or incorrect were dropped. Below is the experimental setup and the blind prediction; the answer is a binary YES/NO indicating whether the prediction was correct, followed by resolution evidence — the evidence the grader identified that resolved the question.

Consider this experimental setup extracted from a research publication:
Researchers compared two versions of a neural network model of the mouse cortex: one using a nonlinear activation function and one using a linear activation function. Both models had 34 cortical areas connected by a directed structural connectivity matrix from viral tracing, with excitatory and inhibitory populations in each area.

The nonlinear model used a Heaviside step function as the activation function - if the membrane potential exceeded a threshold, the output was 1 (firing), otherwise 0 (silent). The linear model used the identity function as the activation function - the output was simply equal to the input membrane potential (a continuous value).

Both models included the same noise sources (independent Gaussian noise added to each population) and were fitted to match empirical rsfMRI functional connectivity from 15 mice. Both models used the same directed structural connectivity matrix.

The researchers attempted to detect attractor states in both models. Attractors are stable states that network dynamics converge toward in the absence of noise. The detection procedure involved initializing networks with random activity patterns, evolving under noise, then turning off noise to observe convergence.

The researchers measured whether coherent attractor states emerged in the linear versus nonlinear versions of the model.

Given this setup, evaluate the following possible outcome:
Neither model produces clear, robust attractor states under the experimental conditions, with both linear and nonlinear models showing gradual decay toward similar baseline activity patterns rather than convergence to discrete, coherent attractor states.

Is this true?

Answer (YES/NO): NO